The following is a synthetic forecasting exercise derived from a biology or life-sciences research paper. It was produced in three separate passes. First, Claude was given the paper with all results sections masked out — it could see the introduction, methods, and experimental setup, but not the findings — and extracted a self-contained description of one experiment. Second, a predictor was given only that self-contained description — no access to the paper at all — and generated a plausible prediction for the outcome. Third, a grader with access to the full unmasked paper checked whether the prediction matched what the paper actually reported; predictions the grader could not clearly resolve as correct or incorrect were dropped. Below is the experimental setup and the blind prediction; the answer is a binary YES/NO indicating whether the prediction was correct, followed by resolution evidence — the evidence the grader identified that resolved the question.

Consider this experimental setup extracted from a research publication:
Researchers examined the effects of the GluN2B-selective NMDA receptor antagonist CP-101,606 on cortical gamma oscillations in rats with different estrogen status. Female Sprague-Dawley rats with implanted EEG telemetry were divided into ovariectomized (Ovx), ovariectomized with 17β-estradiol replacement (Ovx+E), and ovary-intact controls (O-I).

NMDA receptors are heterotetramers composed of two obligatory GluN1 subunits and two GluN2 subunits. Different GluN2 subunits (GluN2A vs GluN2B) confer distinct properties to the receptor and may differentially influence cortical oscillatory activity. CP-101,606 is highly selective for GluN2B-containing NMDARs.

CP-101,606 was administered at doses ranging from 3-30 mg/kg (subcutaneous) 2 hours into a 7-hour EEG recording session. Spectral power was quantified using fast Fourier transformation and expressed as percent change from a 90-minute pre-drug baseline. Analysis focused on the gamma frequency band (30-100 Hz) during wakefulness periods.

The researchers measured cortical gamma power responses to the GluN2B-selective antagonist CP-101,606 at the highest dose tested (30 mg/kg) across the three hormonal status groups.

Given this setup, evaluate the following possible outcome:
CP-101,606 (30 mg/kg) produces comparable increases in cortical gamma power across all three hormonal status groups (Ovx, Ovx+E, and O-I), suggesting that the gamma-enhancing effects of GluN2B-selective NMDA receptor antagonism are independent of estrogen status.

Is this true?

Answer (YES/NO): NO